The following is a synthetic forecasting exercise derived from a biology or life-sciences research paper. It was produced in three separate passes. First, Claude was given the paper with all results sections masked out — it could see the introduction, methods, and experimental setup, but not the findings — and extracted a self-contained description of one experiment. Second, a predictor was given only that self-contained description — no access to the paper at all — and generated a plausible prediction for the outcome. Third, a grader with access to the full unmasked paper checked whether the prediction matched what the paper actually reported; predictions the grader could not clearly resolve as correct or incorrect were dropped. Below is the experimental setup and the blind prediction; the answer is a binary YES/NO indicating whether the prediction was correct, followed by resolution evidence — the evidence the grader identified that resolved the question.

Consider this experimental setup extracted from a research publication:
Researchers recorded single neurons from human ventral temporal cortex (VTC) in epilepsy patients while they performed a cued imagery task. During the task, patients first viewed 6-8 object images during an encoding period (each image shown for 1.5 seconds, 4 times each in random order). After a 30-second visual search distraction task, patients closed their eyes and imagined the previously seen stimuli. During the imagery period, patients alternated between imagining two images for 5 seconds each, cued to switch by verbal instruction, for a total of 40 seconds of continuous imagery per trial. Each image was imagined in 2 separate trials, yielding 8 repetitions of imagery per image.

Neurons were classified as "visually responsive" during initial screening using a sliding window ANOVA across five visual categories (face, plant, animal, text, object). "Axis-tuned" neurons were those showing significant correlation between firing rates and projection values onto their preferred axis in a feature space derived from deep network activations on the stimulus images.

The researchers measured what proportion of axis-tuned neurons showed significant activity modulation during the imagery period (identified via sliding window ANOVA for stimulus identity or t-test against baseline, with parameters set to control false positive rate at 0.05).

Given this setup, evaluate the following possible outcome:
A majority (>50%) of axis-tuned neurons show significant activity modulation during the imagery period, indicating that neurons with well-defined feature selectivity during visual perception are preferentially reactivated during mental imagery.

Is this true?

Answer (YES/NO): NO